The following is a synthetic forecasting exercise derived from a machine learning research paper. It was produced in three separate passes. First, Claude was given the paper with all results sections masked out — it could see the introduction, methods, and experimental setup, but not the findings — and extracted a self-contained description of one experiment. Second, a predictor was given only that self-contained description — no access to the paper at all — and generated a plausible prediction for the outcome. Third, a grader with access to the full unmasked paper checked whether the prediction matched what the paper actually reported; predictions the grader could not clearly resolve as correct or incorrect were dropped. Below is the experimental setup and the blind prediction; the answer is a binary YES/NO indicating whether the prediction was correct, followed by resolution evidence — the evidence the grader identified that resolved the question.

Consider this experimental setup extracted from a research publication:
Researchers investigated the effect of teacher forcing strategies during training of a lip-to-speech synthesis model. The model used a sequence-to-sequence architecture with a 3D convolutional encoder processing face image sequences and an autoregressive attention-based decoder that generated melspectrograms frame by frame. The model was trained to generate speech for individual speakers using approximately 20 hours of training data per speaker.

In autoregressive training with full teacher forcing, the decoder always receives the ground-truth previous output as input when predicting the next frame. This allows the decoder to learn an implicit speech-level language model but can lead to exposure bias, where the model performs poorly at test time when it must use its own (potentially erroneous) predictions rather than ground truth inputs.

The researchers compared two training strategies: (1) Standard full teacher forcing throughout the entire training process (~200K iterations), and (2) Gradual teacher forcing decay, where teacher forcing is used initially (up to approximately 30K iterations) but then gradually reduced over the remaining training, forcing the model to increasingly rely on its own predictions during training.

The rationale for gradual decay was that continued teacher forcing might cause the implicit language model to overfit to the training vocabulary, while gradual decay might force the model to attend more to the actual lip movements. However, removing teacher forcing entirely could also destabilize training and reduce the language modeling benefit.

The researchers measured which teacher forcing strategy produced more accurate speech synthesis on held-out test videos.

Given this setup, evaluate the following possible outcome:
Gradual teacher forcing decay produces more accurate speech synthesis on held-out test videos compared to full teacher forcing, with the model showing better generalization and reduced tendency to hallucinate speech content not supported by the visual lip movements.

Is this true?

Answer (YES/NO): YES